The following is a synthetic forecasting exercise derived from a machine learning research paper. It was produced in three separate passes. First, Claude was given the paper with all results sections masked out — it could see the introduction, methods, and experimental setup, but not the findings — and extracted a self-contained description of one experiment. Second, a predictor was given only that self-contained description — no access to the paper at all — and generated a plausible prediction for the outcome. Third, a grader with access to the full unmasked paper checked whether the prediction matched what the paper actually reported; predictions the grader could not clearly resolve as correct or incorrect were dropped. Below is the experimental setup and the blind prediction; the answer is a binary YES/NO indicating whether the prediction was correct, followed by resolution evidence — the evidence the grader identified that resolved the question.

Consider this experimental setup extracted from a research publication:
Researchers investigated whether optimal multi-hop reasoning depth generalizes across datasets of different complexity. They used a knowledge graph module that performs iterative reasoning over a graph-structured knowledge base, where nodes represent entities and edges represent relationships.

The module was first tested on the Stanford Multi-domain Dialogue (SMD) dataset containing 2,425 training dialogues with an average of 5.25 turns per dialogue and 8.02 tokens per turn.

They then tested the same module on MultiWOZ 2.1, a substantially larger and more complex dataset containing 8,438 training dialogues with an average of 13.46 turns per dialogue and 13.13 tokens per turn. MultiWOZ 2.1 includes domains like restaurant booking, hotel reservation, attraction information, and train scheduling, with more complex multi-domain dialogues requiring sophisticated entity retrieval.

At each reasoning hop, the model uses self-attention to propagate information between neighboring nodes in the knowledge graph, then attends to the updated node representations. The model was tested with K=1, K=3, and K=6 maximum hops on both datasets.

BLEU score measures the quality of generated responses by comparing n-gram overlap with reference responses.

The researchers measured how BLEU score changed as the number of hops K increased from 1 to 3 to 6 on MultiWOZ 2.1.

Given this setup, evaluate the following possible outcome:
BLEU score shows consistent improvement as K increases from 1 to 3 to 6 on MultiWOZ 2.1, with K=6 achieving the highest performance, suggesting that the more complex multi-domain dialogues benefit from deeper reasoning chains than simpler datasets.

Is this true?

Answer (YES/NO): NO